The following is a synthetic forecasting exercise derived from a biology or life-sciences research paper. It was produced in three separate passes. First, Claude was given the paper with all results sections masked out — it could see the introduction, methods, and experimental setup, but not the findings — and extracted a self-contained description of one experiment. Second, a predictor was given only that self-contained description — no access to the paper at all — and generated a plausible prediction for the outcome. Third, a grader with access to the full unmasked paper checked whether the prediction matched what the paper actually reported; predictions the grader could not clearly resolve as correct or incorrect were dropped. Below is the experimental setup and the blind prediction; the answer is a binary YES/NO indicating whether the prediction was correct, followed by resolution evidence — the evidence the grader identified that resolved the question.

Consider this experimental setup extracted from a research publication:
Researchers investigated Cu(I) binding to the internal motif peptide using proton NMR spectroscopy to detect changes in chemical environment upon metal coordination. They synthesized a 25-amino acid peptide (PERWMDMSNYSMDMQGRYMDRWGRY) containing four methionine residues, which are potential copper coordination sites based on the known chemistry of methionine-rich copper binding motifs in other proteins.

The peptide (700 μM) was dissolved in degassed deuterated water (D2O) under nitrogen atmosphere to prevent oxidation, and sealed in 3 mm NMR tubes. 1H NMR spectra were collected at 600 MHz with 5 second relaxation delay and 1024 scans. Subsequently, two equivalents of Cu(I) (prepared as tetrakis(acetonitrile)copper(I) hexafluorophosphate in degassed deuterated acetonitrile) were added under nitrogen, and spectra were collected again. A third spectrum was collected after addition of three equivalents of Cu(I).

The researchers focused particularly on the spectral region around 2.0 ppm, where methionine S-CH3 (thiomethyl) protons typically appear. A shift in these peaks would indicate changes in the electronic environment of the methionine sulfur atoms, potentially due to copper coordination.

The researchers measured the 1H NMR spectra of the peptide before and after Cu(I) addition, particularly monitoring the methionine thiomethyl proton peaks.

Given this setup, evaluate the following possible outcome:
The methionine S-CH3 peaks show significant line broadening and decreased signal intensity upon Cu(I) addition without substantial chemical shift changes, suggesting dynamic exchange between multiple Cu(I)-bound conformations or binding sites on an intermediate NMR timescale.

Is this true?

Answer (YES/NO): NO